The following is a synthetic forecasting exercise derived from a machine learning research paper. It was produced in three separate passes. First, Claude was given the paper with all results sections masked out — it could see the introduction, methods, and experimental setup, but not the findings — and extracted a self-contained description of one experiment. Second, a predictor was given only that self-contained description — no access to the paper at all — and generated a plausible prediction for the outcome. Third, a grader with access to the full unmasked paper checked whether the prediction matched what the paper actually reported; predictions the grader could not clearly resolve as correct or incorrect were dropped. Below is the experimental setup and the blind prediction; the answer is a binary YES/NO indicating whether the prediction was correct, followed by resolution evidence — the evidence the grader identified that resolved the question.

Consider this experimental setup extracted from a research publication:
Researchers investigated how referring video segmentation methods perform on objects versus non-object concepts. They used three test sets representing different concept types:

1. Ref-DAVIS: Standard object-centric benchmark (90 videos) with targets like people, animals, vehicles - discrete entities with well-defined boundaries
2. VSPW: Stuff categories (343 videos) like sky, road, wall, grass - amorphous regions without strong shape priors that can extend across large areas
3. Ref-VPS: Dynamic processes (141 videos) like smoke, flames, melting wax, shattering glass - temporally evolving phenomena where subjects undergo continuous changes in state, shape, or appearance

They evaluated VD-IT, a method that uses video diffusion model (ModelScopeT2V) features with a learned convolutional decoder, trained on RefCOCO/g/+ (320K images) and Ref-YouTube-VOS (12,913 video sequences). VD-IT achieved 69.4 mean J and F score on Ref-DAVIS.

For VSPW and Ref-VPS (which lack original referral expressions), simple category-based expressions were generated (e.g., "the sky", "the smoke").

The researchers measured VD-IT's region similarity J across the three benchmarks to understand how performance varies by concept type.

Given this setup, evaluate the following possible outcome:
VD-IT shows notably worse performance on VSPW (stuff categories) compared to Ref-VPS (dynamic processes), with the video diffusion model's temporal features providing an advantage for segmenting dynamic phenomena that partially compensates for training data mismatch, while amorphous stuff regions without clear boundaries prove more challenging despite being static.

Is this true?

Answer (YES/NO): YES